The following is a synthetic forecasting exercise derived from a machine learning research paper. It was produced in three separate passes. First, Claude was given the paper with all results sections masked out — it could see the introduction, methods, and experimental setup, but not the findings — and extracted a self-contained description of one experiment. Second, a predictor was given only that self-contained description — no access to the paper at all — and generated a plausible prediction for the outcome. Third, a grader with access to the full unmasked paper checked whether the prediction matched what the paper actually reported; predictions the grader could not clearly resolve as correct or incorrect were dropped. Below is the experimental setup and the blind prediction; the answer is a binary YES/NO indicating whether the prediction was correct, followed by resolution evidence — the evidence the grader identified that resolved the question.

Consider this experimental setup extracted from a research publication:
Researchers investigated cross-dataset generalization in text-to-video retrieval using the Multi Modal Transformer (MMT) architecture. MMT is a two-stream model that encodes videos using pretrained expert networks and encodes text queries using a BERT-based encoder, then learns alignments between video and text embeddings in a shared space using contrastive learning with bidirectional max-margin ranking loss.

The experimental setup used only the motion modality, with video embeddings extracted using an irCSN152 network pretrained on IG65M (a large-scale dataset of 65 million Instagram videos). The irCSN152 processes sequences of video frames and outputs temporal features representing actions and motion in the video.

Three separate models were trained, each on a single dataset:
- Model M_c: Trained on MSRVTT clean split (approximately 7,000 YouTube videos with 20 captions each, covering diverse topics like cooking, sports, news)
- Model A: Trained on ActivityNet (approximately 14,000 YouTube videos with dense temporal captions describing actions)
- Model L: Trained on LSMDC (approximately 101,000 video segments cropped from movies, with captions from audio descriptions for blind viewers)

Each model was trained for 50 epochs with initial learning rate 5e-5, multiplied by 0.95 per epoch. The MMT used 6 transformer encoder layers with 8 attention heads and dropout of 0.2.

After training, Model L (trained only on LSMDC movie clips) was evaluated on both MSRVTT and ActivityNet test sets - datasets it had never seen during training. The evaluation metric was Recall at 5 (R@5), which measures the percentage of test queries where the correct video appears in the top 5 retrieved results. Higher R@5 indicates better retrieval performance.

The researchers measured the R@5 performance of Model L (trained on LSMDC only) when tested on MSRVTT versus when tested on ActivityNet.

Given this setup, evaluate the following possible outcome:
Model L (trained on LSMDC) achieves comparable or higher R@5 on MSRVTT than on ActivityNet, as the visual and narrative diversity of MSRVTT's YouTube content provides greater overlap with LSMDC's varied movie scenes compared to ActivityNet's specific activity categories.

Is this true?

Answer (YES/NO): YES